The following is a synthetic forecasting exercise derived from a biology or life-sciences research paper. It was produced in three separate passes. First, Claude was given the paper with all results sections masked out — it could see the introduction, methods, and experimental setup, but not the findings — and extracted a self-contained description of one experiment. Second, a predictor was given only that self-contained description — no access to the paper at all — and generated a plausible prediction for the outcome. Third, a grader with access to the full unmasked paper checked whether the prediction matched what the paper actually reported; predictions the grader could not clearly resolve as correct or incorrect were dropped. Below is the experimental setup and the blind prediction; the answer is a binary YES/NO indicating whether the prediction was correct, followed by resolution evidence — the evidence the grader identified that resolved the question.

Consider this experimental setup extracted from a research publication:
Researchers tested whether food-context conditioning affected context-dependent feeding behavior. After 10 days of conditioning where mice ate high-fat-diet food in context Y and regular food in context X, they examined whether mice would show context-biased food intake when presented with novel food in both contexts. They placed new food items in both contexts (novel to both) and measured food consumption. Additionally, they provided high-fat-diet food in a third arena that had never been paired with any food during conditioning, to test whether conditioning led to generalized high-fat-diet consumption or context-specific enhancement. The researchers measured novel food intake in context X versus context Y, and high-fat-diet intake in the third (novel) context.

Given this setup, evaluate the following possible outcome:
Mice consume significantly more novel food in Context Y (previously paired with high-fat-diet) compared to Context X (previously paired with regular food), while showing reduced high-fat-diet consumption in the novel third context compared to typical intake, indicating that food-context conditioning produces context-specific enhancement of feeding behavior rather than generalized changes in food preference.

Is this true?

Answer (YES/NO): YES